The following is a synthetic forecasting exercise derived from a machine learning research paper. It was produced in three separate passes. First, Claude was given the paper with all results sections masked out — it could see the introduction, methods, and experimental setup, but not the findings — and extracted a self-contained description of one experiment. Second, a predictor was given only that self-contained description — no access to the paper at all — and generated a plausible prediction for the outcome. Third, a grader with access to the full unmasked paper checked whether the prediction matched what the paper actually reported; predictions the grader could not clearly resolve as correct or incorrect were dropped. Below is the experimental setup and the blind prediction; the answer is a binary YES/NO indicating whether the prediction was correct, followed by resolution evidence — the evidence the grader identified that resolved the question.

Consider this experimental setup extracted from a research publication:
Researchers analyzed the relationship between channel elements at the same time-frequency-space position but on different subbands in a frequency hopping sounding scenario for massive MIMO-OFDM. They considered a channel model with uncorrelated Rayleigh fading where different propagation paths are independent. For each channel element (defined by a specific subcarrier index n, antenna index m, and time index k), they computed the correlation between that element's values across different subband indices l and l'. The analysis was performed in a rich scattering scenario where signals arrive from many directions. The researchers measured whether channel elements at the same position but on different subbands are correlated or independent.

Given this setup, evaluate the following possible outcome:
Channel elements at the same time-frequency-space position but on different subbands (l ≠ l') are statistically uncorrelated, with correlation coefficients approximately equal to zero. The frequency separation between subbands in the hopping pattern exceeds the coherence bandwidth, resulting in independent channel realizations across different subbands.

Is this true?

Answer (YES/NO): YES